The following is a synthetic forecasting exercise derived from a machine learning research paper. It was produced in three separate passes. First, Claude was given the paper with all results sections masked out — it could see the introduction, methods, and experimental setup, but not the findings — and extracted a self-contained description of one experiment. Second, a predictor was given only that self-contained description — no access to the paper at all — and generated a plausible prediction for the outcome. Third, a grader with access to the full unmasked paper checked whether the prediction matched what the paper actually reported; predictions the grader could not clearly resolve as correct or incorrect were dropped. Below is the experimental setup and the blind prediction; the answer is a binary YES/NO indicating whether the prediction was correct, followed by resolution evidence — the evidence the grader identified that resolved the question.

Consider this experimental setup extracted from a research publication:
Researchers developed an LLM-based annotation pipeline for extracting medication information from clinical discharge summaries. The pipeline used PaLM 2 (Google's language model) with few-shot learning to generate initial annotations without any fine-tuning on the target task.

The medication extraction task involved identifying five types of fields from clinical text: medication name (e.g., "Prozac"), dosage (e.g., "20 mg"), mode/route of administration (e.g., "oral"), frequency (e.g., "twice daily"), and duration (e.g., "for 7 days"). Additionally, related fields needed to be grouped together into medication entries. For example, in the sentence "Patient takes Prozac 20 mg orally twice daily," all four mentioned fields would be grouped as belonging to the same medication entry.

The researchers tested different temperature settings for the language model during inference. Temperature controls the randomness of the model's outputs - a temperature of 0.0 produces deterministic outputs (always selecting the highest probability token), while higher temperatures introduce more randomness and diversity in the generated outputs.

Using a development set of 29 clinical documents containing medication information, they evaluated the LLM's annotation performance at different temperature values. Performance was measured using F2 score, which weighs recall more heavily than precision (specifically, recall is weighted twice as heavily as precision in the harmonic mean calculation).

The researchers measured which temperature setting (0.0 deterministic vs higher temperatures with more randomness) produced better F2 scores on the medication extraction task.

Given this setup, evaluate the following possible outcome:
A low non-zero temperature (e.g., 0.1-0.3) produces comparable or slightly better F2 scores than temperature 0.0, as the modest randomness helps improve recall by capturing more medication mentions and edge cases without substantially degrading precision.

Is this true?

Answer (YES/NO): NO